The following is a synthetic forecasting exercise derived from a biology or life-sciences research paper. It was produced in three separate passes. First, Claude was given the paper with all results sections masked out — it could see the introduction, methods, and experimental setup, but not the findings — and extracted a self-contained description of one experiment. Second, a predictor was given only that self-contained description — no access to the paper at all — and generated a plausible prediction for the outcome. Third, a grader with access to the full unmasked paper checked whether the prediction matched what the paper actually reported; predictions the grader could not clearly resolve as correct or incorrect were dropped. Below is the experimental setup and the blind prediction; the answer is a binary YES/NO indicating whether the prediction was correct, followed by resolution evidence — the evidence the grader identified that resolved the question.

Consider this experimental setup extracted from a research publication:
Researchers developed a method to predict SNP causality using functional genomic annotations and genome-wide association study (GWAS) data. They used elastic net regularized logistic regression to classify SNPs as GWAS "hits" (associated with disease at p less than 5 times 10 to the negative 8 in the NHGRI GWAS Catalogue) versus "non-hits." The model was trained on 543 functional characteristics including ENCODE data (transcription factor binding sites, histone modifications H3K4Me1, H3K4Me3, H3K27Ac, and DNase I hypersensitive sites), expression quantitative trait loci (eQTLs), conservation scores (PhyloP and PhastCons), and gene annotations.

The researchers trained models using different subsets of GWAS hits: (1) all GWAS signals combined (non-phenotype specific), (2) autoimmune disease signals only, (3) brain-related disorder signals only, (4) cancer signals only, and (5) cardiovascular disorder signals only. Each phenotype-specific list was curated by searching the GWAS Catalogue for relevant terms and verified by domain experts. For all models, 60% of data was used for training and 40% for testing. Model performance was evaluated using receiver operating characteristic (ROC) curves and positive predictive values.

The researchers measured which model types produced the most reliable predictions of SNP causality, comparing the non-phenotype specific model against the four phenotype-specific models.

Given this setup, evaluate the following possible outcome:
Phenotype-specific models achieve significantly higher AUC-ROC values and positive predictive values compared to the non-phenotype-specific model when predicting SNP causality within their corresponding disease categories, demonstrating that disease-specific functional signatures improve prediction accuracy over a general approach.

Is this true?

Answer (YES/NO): NO